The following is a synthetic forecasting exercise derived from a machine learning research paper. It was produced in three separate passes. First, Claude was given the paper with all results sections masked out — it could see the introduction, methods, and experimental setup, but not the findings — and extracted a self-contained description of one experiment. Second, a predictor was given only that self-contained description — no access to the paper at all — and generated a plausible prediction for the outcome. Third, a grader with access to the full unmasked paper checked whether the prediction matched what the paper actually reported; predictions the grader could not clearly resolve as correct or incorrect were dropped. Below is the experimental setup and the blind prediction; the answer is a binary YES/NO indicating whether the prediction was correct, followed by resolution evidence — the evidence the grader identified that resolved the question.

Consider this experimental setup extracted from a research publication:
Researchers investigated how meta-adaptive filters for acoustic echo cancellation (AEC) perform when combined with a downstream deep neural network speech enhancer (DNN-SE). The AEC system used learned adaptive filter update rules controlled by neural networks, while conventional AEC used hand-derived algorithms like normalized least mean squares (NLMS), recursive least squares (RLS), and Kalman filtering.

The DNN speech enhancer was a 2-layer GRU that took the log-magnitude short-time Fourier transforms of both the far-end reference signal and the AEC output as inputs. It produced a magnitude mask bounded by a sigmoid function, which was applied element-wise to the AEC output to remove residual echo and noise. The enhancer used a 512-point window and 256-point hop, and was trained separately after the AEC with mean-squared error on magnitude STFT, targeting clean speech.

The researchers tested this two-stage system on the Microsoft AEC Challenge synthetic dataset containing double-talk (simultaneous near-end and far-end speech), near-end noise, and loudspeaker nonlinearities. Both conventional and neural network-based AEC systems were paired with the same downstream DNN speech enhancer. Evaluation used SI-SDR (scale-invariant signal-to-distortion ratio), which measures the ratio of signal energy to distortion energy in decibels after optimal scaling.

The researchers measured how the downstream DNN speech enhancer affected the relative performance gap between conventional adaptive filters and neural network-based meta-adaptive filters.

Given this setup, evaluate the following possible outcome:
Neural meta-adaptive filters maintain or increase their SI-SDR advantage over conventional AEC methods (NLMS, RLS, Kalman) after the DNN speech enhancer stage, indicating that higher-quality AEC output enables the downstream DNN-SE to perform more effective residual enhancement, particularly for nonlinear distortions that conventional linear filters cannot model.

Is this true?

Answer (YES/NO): NO